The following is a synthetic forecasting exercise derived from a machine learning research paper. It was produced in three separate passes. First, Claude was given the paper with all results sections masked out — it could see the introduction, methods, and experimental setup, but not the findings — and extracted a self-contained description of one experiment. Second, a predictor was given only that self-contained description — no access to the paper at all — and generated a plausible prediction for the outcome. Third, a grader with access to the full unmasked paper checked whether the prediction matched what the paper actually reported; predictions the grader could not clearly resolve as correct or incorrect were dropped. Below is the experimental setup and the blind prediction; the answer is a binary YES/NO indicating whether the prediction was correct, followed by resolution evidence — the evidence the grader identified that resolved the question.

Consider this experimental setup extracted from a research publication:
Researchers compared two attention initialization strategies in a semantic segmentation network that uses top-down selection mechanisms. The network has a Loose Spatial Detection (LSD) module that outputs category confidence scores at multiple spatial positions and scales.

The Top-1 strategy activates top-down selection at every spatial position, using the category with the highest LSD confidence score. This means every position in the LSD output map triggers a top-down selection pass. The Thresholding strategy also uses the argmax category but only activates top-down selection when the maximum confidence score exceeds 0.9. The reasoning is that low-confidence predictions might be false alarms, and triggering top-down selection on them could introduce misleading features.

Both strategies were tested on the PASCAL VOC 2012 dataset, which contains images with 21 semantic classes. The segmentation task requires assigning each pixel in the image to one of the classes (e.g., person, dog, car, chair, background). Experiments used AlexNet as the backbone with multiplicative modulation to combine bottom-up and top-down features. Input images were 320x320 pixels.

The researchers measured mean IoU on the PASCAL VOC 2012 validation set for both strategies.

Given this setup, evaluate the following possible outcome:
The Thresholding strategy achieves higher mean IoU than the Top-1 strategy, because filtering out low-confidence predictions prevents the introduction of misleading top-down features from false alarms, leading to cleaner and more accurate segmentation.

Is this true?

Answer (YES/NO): YES